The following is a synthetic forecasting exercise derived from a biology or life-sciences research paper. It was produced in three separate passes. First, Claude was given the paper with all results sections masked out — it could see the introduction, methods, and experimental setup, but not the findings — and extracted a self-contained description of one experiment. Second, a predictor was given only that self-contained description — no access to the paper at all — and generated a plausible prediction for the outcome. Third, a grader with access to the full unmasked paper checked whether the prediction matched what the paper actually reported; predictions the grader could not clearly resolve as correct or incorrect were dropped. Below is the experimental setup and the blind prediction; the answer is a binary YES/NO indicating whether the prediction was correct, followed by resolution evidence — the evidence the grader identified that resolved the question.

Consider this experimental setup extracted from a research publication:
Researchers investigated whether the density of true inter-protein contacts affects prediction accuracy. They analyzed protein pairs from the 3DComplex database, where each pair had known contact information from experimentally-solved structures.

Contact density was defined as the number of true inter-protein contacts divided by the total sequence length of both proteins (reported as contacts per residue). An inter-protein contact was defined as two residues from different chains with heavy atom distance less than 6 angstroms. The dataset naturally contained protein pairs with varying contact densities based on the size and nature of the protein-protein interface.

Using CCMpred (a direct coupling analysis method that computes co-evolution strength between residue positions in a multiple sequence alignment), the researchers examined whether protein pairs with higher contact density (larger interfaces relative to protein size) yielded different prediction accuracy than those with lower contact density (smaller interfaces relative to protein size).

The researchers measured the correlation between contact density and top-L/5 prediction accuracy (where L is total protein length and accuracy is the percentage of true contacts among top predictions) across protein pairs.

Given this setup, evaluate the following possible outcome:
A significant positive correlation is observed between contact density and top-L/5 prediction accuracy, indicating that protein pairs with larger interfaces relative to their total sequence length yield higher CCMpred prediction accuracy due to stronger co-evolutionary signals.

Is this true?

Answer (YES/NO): NO